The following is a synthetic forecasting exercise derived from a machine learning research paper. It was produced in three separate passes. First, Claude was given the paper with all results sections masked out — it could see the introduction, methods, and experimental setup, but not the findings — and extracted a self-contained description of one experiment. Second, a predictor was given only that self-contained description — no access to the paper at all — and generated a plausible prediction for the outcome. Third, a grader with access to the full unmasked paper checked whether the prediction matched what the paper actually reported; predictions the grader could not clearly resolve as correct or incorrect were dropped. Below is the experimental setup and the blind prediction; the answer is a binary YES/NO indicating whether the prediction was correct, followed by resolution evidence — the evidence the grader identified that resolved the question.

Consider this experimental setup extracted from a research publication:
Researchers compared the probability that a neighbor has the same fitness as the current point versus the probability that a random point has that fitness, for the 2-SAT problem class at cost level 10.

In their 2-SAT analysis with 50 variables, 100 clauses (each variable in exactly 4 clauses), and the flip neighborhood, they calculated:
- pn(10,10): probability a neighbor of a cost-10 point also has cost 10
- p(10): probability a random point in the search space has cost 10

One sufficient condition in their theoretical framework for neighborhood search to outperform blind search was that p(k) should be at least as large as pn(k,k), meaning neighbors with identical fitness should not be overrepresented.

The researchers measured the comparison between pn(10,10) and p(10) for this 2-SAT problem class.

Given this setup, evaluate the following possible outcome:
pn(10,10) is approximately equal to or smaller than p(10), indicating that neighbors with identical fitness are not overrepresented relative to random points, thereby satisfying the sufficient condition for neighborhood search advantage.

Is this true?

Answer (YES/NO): NO